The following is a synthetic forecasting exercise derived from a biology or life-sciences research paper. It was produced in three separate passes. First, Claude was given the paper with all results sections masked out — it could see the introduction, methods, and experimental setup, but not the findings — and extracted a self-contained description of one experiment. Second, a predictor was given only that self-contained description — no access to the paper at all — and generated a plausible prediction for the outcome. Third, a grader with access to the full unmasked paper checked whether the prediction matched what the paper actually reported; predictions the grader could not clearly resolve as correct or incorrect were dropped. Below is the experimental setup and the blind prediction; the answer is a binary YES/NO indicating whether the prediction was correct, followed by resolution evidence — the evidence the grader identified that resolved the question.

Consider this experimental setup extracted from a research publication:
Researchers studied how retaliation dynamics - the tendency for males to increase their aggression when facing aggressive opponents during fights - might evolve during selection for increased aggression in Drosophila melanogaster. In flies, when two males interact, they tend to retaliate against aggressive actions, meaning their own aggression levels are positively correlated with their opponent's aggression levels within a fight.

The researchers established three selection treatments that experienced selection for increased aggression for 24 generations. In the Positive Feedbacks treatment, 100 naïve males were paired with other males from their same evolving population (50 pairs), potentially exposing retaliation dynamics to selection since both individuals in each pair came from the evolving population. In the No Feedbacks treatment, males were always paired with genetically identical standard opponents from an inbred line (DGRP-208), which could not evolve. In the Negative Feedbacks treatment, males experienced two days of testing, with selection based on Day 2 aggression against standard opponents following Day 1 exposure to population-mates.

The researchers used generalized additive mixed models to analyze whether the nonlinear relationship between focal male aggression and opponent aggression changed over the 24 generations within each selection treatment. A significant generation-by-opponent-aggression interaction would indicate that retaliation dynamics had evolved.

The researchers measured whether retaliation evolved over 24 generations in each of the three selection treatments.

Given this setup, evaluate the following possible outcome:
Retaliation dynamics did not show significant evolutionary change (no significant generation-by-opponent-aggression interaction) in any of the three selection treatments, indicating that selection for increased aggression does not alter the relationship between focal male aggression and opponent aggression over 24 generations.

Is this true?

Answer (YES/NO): YES